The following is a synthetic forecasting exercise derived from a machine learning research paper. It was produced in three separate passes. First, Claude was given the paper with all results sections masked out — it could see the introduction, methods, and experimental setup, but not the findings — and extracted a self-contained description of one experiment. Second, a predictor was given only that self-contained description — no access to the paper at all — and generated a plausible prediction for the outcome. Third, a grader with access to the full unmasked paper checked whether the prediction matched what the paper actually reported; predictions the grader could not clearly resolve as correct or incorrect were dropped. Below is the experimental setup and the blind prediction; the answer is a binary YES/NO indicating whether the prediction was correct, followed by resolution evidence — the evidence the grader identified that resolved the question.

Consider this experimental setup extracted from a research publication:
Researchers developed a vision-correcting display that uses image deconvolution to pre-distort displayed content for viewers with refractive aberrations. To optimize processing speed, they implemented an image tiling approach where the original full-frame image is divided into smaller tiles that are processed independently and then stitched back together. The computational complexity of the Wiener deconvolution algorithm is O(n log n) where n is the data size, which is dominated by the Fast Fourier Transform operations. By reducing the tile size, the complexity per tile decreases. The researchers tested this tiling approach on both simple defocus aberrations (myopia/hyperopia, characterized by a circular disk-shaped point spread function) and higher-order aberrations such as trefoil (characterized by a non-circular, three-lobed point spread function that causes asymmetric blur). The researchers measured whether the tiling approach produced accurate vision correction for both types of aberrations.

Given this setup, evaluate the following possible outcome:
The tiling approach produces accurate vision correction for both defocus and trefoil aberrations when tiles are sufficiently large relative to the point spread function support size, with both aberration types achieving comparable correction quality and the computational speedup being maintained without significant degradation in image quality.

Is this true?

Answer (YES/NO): NO